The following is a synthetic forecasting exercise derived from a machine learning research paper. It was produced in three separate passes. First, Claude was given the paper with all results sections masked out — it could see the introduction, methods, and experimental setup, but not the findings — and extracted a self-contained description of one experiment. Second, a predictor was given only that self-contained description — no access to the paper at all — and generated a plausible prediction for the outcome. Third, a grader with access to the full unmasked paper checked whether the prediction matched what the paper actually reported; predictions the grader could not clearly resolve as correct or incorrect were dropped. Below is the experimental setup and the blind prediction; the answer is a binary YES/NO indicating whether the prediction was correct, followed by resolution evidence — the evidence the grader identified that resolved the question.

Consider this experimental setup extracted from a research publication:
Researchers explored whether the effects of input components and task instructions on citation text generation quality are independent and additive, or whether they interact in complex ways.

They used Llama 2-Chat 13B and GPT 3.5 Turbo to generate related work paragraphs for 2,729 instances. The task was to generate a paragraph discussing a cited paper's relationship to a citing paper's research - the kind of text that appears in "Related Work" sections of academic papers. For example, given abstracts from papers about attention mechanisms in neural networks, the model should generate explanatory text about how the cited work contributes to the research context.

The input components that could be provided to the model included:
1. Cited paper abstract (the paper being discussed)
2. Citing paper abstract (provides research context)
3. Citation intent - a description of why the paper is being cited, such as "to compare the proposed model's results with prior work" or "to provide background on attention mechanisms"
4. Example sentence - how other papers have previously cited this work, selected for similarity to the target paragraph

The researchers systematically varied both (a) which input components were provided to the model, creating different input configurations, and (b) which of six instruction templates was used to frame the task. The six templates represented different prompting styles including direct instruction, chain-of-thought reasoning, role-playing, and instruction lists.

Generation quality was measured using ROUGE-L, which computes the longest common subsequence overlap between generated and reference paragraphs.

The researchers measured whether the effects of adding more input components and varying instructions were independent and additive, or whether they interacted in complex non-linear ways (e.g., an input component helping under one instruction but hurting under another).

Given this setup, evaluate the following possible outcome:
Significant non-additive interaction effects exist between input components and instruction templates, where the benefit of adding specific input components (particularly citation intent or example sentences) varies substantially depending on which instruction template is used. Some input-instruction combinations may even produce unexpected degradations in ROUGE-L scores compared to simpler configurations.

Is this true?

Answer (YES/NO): NO